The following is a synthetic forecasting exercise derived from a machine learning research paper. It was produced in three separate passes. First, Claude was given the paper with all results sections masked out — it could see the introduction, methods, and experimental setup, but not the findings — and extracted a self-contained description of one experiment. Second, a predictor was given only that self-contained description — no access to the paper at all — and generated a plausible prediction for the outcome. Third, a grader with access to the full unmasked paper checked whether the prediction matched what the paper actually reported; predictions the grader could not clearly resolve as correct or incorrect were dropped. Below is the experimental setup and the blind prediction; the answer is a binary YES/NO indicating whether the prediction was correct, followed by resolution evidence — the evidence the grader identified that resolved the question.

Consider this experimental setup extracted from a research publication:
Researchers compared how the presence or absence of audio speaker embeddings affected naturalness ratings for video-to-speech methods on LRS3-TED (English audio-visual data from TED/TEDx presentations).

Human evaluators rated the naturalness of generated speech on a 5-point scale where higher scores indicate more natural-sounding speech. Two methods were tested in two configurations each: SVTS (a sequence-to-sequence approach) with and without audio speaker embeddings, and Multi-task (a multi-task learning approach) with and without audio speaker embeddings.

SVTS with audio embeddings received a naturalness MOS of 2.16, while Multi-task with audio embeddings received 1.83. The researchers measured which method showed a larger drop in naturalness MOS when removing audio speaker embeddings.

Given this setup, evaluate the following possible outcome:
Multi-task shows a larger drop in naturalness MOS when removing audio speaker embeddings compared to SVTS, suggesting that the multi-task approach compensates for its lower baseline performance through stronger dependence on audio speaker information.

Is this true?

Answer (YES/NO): NO